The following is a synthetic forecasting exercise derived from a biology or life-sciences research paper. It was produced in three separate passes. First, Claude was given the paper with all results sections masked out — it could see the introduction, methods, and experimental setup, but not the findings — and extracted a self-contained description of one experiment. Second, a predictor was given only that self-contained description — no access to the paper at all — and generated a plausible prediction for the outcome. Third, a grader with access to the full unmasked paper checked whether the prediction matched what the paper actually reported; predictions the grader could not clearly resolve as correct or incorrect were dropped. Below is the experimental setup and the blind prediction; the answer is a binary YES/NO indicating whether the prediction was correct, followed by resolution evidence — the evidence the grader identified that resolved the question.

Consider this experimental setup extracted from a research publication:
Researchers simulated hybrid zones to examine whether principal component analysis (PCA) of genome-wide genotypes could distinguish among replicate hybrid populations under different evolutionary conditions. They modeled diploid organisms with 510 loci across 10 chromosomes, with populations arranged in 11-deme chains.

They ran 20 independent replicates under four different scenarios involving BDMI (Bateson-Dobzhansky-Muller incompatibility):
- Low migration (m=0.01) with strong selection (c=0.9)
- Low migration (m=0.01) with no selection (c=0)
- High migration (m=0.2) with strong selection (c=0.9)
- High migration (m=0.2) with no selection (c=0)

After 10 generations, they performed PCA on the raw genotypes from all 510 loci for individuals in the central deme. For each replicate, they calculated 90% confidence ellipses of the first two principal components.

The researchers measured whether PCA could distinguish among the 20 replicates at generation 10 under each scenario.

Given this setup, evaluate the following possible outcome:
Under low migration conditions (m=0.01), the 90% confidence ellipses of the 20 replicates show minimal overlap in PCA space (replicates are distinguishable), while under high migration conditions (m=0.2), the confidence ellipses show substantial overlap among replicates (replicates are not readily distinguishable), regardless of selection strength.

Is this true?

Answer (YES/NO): NO